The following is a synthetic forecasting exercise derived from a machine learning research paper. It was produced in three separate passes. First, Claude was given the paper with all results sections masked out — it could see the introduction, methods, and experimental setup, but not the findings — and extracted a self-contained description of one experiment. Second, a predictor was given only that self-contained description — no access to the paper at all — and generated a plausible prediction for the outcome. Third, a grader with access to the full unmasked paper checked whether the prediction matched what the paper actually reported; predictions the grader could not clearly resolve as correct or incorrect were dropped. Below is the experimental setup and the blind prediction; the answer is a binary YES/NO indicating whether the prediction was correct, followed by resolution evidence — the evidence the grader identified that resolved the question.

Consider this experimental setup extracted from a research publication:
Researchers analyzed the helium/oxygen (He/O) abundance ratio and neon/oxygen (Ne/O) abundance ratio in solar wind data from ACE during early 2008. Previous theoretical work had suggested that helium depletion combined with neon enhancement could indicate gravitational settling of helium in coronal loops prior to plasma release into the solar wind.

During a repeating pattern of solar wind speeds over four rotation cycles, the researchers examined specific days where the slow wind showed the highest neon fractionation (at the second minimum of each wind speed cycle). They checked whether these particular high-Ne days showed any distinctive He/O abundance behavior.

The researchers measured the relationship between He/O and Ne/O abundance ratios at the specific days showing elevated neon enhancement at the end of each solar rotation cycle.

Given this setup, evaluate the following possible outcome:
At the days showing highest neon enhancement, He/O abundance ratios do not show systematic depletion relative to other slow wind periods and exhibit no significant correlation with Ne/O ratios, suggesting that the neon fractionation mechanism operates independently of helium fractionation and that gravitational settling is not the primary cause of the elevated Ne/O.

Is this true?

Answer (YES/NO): NO